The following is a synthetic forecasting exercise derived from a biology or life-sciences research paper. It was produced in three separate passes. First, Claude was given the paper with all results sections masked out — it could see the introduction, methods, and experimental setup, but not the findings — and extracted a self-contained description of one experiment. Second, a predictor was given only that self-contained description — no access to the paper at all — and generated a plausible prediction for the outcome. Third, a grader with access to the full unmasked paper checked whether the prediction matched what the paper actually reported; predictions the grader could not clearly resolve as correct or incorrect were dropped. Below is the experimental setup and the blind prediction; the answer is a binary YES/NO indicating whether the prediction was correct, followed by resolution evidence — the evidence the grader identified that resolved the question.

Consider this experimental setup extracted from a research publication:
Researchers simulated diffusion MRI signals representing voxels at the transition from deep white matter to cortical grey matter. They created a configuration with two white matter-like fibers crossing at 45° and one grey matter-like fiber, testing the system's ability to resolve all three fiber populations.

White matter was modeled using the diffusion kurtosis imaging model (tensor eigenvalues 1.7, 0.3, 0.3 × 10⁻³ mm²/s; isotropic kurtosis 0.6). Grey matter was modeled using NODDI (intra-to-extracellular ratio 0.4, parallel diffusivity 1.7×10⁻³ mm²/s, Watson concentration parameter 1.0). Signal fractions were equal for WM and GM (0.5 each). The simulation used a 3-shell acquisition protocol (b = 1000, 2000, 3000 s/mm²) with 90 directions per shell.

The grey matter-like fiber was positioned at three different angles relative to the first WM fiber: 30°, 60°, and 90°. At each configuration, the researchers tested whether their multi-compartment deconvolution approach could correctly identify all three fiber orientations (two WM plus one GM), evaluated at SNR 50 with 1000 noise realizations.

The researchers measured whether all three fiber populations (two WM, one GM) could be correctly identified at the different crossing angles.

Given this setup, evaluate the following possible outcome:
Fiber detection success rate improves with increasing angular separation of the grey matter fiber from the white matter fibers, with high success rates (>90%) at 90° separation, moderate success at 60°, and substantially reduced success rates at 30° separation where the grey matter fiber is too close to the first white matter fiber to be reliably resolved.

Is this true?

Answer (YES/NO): NO